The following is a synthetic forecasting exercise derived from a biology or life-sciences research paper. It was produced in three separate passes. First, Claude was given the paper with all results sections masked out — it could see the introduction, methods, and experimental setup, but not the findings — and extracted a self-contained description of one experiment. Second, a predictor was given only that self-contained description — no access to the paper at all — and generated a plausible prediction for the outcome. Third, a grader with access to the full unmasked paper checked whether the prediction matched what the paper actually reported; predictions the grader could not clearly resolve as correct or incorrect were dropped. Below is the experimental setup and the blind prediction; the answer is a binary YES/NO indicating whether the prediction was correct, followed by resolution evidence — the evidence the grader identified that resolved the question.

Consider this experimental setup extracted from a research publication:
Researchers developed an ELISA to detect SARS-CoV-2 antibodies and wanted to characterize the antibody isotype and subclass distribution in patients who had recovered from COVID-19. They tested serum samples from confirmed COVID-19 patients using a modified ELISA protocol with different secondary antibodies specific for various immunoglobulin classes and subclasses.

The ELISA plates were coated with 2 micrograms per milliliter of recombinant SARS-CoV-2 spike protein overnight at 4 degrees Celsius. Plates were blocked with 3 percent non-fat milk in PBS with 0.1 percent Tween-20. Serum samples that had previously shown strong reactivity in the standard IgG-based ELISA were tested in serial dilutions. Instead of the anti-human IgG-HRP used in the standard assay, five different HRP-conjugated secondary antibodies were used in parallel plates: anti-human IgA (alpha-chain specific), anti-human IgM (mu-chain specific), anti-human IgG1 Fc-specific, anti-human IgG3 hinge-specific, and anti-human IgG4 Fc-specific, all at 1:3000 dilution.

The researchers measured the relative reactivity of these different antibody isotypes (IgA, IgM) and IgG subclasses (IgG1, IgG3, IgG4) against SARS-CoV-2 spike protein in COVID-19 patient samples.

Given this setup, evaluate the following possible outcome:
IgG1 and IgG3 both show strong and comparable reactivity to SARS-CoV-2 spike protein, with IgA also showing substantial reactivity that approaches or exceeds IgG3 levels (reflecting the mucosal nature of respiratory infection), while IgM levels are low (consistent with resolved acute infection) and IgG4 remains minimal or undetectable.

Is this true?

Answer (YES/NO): NO